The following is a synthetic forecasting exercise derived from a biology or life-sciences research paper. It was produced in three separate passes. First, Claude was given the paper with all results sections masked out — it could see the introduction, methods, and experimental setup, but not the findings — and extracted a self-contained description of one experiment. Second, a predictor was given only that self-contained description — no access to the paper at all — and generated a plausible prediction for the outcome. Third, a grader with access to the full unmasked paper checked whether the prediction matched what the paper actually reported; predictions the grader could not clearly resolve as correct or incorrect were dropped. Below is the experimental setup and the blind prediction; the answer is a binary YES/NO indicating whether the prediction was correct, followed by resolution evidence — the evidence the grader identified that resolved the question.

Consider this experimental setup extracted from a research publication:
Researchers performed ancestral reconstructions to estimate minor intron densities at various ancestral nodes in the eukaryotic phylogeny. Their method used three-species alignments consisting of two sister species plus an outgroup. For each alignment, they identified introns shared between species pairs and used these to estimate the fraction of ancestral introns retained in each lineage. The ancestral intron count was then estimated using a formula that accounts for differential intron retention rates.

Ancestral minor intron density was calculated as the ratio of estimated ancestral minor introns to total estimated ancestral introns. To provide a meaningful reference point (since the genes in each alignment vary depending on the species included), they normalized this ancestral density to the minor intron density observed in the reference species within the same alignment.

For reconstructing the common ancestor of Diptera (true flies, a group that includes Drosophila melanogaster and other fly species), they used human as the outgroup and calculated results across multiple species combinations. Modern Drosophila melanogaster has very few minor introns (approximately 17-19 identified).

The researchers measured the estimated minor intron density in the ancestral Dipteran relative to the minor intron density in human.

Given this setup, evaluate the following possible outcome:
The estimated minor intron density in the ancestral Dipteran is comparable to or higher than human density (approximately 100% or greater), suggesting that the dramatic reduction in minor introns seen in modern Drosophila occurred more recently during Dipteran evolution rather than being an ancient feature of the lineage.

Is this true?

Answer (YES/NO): NO